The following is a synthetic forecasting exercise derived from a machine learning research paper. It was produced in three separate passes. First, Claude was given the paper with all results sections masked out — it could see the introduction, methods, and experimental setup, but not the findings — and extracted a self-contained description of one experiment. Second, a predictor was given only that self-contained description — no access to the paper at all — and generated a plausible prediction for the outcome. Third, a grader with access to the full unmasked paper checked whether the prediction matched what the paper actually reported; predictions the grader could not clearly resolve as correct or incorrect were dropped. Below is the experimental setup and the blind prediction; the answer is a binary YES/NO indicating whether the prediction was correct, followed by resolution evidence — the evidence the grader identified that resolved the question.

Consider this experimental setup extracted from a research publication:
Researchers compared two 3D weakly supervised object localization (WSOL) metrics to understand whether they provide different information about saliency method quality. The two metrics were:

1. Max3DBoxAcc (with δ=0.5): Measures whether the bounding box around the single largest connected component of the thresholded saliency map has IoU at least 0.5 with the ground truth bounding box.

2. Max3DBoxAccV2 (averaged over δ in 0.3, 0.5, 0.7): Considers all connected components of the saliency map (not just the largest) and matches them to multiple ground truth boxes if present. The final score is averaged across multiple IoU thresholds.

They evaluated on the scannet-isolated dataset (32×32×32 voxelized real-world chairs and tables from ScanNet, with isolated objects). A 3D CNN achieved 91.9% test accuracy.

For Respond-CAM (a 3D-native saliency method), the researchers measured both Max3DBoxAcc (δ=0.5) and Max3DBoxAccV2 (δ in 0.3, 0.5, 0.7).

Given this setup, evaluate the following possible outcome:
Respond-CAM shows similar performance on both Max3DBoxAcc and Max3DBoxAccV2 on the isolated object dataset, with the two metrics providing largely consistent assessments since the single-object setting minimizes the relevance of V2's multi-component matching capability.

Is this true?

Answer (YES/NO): NO